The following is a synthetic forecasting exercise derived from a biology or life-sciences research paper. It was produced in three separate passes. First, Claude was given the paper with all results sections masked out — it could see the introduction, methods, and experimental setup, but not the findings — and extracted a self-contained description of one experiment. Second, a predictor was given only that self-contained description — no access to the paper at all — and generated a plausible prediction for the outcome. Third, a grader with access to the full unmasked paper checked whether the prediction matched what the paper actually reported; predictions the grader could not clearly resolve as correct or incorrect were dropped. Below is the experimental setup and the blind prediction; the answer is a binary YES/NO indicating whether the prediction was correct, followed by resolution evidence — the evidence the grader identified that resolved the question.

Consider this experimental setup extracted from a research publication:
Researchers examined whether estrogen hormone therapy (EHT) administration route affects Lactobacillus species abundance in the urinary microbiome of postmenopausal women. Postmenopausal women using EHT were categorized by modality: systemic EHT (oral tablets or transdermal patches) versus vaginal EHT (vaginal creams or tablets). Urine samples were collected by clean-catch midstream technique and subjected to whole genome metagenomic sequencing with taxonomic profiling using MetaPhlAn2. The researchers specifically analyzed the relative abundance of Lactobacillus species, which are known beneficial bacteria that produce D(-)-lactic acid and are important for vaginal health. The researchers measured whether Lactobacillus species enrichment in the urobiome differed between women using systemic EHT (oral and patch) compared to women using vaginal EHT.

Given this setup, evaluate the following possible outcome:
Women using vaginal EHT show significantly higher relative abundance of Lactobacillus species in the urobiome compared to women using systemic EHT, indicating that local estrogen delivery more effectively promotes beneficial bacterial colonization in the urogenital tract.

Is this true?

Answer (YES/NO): NO